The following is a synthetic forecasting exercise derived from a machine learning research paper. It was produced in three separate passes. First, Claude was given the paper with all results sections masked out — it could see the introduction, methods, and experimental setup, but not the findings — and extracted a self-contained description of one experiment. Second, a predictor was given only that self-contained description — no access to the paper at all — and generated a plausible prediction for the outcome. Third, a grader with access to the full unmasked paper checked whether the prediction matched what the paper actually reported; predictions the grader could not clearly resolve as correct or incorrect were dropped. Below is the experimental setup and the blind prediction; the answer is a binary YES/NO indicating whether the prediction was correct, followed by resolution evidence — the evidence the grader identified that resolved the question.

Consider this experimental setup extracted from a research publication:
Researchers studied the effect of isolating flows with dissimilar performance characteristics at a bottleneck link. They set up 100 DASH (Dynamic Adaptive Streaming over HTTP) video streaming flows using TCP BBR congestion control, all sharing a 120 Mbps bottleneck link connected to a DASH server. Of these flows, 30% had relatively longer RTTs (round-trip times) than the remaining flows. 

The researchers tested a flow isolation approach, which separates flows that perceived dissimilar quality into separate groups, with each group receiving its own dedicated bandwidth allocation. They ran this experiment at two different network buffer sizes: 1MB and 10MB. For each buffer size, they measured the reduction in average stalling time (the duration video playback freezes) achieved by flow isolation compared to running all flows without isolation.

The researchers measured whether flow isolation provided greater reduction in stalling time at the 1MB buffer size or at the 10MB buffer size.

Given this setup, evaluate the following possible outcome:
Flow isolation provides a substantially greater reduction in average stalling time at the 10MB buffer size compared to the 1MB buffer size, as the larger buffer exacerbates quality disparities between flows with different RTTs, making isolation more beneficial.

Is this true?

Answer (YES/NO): NO